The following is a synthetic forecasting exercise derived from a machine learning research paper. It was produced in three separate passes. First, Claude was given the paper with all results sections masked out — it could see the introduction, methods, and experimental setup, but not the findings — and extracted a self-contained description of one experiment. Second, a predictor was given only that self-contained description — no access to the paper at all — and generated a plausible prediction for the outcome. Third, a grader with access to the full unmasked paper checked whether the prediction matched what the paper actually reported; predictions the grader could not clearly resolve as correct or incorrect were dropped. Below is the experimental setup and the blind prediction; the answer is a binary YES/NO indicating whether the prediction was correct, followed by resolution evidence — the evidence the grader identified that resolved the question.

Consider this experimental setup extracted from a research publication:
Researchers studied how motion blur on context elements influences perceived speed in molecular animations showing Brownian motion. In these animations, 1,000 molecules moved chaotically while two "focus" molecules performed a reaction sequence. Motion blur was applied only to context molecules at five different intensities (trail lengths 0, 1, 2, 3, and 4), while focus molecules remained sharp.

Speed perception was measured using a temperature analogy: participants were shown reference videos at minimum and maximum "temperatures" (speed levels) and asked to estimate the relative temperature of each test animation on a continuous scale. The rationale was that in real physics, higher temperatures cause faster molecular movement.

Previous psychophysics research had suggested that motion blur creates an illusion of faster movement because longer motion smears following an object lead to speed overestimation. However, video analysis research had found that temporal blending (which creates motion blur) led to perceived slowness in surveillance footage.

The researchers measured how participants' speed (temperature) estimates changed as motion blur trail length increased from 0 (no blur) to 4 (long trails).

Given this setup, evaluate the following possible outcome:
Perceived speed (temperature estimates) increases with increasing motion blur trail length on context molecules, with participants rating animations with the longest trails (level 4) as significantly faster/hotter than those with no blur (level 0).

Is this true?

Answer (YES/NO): NO